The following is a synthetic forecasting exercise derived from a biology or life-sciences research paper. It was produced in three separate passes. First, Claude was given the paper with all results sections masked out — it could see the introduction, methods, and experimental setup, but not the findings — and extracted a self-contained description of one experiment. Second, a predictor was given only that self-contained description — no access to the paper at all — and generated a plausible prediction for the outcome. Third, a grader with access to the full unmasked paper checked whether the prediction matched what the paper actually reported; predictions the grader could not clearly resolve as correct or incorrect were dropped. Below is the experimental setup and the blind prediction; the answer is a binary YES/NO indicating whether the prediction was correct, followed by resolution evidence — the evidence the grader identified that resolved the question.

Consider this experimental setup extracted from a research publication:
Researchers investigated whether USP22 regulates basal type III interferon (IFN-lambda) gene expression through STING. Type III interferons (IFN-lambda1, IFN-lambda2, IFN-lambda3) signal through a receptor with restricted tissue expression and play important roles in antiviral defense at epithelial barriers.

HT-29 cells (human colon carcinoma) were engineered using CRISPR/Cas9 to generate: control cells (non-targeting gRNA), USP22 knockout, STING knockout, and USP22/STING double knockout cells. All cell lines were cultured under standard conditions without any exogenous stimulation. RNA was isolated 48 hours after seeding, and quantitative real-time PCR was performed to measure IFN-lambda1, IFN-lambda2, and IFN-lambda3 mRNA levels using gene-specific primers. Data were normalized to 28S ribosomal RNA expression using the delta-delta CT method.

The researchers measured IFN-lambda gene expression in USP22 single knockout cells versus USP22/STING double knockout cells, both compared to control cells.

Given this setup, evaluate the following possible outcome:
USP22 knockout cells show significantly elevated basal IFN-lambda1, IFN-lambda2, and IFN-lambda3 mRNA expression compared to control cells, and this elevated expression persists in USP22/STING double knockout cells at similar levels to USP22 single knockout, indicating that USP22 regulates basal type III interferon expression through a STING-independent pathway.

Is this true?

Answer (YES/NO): NO